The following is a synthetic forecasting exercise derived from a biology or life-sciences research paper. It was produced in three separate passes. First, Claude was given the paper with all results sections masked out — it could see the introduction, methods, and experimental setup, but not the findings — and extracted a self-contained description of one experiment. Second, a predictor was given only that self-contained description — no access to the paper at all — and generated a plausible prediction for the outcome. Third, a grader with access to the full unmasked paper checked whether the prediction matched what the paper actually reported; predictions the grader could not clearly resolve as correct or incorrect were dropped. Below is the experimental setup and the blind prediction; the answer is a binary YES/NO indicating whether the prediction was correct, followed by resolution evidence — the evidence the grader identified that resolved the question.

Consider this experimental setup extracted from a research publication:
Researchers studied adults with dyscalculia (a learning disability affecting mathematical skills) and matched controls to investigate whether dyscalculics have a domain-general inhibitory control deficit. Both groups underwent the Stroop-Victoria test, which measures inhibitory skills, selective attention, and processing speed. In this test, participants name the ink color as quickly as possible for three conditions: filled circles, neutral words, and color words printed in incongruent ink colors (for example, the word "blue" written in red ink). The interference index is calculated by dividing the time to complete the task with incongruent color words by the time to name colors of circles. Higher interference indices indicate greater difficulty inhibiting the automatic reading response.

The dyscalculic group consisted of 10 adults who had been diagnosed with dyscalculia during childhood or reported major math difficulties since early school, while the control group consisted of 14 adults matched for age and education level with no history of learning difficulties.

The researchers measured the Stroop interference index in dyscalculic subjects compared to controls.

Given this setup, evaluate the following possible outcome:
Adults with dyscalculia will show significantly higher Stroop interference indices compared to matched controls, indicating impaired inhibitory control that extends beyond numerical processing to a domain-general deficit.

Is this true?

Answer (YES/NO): NO